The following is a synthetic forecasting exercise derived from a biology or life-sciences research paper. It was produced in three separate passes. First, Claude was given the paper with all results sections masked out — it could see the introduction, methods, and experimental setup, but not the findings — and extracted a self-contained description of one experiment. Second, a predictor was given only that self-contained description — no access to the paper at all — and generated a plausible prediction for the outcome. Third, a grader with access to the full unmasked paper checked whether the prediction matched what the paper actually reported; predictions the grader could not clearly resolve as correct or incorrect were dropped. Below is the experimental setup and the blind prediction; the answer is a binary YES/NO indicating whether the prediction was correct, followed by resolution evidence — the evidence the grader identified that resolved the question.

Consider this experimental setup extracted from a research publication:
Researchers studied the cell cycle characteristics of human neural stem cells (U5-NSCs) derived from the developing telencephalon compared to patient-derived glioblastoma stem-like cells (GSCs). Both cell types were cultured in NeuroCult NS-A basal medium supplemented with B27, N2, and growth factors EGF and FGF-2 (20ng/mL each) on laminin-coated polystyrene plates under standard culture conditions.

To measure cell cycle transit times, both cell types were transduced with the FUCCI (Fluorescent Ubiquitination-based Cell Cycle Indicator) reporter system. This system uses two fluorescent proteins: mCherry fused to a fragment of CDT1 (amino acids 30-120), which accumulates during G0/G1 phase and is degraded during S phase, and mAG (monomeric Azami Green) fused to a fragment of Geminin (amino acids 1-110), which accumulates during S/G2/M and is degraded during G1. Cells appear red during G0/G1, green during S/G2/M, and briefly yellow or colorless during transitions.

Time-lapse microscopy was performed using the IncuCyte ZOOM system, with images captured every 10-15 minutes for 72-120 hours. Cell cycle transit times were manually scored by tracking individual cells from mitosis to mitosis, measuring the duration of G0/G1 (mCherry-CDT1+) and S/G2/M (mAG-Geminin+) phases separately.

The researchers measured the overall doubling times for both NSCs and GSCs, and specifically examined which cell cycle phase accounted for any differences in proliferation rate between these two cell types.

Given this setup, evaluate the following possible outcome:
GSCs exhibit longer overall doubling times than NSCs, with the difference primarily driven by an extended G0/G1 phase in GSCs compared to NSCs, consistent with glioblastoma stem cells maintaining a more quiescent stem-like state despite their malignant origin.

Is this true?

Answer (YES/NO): NO